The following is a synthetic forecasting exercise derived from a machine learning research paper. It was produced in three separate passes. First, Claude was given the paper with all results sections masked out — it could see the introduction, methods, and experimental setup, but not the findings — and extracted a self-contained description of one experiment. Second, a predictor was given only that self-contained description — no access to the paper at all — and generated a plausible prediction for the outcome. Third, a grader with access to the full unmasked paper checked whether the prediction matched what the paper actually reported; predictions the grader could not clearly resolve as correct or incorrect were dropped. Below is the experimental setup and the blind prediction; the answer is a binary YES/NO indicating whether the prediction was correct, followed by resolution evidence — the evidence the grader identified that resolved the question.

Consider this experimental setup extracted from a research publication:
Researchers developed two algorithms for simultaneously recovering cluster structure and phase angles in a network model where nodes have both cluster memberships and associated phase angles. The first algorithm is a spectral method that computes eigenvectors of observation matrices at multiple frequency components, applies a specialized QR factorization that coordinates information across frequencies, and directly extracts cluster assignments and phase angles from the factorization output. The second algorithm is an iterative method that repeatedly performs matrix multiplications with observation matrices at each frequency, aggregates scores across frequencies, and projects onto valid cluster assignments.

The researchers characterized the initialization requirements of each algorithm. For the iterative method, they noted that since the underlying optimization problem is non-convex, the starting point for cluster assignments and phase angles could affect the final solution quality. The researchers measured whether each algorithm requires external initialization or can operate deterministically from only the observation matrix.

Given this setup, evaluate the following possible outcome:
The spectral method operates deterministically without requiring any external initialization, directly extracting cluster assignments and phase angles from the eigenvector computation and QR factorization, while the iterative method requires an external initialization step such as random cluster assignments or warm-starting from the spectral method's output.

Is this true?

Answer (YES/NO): NO